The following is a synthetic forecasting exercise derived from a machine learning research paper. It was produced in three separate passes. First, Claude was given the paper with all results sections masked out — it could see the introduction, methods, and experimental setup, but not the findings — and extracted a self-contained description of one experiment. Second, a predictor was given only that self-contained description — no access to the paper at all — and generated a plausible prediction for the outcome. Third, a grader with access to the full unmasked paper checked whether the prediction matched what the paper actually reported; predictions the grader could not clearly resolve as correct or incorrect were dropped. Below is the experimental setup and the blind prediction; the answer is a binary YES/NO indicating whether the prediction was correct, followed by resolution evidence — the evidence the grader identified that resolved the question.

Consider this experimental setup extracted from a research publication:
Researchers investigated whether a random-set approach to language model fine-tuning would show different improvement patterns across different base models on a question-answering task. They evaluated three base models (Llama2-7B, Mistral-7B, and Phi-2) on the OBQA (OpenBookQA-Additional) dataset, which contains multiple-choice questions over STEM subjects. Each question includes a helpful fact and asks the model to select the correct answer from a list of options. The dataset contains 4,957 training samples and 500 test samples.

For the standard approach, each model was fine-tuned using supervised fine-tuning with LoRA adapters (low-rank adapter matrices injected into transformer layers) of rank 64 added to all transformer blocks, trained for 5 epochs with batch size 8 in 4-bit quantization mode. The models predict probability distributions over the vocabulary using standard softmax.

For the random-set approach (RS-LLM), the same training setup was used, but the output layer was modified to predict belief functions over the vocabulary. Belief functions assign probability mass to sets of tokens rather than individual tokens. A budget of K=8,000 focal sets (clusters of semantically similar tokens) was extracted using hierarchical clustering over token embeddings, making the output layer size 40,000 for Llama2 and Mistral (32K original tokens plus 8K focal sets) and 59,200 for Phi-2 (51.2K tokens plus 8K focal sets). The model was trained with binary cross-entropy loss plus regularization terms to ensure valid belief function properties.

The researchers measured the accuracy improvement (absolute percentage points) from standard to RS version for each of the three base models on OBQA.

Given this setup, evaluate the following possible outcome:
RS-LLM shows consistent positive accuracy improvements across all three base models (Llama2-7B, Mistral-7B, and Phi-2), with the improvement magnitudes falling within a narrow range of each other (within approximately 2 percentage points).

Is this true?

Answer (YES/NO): NO